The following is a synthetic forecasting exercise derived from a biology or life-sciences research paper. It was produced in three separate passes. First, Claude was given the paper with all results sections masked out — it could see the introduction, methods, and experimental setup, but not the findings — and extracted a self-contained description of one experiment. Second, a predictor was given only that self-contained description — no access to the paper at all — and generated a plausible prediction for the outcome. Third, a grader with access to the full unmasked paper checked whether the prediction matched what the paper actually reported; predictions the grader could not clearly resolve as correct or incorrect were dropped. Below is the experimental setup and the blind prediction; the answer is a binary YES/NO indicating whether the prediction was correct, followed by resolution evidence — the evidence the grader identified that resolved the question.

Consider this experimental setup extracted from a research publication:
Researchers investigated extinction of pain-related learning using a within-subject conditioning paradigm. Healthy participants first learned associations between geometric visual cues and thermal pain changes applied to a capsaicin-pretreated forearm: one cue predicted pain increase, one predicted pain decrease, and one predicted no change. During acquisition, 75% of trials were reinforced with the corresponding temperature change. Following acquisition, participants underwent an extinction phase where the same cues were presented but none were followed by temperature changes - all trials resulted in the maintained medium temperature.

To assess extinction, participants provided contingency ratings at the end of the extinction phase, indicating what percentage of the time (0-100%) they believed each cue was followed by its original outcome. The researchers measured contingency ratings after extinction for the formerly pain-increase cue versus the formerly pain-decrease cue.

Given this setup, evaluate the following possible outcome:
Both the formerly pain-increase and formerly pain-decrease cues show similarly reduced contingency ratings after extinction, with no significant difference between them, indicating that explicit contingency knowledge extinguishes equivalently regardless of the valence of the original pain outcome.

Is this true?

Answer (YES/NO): NO